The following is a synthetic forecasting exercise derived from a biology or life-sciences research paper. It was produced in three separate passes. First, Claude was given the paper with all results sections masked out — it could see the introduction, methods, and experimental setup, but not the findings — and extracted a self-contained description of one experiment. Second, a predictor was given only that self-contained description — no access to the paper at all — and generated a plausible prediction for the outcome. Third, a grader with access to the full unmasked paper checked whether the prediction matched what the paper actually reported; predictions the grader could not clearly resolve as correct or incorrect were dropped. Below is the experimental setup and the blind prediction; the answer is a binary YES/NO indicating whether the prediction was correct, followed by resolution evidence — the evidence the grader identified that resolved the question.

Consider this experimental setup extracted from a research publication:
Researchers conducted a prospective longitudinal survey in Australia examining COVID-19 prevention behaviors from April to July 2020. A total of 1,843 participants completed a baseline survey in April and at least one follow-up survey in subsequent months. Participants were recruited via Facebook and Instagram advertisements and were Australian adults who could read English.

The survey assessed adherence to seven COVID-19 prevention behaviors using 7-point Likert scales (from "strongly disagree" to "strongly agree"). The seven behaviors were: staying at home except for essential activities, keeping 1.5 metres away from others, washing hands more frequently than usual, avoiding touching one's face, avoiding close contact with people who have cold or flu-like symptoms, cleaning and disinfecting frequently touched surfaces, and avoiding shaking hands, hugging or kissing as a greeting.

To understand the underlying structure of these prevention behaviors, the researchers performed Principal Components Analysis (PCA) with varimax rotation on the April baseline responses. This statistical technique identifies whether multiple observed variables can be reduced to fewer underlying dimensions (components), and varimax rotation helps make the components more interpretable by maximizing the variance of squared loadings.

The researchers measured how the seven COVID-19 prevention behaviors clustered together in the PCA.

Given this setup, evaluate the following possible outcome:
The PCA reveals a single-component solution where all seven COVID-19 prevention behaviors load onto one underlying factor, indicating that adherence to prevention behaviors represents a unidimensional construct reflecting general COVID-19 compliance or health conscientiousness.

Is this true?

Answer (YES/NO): NO